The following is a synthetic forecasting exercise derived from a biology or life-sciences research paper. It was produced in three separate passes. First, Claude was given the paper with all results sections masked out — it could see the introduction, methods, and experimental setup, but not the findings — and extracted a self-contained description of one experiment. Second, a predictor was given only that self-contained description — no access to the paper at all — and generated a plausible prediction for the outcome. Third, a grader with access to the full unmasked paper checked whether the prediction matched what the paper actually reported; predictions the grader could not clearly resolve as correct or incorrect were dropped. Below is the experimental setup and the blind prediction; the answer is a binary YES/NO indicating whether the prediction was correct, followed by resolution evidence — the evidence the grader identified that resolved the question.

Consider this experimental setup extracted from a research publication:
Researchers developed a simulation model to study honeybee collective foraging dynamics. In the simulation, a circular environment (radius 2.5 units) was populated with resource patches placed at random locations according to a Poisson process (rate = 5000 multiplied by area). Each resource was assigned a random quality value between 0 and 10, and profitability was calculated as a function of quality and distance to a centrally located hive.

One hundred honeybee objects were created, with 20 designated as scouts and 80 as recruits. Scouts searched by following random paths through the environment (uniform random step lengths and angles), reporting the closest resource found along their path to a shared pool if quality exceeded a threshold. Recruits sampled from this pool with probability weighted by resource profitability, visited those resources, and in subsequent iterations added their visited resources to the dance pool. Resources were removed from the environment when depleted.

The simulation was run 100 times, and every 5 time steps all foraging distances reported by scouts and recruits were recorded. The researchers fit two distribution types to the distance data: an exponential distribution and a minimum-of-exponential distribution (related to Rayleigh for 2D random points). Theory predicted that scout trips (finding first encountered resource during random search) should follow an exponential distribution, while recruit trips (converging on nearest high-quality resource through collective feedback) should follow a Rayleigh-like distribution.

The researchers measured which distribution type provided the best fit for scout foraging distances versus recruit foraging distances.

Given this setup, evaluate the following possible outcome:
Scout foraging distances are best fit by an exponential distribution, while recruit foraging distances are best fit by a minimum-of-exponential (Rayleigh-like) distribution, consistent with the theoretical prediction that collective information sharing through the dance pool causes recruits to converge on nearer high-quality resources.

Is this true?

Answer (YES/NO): YES